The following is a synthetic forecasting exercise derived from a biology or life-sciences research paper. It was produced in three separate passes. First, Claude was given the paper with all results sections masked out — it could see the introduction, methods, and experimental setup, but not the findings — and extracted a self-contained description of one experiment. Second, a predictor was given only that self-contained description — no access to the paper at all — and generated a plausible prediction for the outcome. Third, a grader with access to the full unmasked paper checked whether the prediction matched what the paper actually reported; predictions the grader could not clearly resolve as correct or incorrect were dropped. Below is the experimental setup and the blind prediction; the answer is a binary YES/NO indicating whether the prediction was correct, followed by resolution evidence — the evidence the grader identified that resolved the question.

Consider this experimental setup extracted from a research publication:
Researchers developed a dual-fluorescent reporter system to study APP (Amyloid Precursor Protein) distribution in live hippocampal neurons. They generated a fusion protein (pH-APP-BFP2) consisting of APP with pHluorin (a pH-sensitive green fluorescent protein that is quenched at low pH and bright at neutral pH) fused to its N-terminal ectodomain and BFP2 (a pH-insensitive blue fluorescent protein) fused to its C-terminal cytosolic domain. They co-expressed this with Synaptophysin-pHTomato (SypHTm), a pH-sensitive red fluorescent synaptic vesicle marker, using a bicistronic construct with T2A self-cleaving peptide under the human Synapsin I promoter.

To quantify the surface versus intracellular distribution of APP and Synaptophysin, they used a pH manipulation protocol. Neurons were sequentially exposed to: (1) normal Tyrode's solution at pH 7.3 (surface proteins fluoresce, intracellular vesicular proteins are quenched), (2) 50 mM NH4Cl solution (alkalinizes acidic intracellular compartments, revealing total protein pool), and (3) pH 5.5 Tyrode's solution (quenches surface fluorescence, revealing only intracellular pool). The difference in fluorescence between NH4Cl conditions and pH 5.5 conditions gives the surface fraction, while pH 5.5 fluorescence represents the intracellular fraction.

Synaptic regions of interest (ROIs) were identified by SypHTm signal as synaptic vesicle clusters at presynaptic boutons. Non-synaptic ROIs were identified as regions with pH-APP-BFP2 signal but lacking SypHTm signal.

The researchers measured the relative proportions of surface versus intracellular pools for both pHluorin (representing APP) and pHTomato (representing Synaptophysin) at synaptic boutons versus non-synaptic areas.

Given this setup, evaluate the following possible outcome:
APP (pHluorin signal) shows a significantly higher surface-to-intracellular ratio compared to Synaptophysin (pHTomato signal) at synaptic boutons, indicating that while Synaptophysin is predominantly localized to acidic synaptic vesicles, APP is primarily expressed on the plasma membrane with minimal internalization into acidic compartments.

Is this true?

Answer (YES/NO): YES